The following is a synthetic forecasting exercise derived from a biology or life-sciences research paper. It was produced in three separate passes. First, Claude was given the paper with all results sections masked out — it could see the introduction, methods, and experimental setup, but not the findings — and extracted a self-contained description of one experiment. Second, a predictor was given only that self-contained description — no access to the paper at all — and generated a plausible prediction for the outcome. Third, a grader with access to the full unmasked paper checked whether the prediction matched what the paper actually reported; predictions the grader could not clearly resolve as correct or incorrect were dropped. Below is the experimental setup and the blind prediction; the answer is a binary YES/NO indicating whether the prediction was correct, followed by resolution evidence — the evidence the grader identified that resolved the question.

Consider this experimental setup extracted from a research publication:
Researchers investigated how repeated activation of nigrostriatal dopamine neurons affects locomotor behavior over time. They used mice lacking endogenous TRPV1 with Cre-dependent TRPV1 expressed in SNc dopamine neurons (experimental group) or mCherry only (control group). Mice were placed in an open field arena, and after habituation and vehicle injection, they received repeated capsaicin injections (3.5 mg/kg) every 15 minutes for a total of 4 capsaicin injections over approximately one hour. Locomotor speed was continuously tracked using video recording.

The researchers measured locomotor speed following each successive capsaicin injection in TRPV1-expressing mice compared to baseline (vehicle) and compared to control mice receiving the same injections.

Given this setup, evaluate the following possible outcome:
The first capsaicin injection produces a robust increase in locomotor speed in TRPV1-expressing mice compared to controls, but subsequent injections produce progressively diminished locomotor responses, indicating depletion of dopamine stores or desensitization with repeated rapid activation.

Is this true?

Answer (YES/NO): NO